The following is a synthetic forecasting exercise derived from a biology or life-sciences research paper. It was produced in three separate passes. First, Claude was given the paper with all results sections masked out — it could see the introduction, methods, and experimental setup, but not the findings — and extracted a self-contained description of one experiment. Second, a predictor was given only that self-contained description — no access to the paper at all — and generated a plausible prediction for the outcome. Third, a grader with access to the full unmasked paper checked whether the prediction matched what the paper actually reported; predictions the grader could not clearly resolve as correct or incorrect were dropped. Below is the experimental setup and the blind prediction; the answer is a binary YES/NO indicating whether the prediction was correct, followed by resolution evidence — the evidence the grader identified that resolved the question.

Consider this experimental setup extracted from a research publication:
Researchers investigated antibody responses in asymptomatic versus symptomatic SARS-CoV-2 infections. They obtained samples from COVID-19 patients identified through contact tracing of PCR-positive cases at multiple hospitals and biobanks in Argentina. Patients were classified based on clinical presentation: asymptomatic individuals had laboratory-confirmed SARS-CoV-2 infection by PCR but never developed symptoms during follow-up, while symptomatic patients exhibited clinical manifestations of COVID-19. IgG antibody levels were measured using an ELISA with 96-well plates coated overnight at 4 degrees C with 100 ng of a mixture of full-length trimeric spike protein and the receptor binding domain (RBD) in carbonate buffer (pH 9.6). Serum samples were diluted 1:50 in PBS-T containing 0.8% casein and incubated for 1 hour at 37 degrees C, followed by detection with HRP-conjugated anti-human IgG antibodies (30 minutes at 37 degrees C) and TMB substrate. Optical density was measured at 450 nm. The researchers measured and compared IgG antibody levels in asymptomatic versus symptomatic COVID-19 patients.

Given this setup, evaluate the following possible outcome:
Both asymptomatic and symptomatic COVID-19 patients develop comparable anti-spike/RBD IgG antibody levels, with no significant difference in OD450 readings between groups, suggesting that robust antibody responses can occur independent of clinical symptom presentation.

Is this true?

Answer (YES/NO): NO